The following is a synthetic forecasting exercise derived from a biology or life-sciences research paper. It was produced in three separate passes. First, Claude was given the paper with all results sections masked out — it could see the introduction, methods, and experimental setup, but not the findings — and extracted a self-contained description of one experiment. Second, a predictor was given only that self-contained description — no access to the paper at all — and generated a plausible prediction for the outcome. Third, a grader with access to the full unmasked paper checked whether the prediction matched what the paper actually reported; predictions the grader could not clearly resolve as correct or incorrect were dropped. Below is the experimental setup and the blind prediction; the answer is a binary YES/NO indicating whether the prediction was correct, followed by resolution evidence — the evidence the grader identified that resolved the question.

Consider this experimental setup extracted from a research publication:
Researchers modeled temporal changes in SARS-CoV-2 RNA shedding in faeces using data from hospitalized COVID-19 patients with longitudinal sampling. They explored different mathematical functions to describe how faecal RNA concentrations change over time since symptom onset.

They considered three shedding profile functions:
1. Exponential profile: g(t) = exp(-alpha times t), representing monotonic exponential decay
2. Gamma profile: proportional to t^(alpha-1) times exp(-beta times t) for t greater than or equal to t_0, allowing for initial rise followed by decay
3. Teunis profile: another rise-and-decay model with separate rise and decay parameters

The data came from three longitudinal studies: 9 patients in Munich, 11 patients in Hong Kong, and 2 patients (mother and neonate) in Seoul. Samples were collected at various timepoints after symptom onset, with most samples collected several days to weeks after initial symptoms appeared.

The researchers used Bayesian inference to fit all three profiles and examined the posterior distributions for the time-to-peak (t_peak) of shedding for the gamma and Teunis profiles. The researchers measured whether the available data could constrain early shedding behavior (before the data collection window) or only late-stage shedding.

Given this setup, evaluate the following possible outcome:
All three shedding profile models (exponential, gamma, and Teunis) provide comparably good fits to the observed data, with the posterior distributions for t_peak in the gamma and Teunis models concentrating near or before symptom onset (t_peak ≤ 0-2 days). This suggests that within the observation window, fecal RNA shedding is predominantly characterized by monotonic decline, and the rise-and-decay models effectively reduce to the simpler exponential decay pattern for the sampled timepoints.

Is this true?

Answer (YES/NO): NO